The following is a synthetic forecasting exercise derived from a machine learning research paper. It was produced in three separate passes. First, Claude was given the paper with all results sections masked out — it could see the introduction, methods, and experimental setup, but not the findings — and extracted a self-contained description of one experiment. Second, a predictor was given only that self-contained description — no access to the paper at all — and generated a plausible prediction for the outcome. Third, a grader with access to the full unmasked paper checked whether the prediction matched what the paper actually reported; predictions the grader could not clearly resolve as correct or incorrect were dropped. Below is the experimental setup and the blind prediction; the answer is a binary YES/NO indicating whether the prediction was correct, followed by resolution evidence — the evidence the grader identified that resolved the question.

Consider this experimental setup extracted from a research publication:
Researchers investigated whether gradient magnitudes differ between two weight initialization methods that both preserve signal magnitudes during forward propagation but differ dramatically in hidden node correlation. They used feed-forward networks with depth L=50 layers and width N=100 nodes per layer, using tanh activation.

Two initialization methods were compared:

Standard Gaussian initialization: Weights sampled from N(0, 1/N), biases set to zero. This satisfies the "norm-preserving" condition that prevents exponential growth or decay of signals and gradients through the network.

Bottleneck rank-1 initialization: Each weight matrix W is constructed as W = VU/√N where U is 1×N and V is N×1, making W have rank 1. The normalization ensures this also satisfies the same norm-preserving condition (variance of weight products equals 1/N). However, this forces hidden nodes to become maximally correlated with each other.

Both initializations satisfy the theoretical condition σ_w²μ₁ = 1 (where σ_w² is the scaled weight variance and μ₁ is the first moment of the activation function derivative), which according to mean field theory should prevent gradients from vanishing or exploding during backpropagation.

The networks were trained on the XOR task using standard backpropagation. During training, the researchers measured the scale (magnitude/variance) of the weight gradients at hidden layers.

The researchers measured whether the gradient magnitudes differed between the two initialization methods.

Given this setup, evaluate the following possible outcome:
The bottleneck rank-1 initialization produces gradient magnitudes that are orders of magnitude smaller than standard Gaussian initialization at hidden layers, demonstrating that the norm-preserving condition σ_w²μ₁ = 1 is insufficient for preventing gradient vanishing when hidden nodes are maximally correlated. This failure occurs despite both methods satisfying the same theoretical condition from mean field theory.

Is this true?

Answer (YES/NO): NO